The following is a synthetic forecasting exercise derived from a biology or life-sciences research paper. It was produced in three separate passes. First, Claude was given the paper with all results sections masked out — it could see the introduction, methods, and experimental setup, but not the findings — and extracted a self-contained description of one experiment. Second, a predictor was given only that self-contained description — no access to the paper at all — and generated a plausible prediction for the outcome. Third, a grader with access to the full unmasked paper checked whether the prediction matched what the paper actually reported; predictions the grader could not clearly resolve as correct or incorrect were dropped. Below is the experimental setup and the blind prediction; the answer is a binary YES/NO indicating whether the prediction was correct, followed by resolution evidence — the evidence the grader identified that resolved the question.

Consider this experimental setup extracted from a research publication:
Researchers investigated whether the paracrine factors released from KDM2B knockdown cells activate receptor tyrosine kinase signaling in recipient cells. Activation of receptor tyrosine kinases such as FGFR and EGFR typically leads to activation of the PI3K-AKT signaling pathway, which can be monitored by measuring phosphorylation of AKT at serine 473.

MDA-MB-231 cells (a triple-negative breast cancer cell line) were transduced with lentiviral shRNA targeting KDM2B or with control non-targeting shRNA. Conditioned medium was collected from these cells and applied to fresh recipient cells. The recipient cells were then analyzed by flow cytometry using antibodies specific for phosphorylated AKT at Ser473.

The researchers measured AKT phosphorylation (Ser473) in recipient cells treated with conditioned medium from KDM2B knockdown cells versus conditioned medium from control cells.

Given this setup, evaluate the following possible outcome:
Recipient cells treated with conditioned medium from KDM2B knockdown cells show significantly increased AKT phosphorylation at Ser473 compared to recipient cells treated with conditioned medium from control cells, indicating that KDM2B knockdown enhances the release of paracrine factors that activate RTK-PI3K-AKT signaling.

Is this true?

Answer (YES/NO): YES